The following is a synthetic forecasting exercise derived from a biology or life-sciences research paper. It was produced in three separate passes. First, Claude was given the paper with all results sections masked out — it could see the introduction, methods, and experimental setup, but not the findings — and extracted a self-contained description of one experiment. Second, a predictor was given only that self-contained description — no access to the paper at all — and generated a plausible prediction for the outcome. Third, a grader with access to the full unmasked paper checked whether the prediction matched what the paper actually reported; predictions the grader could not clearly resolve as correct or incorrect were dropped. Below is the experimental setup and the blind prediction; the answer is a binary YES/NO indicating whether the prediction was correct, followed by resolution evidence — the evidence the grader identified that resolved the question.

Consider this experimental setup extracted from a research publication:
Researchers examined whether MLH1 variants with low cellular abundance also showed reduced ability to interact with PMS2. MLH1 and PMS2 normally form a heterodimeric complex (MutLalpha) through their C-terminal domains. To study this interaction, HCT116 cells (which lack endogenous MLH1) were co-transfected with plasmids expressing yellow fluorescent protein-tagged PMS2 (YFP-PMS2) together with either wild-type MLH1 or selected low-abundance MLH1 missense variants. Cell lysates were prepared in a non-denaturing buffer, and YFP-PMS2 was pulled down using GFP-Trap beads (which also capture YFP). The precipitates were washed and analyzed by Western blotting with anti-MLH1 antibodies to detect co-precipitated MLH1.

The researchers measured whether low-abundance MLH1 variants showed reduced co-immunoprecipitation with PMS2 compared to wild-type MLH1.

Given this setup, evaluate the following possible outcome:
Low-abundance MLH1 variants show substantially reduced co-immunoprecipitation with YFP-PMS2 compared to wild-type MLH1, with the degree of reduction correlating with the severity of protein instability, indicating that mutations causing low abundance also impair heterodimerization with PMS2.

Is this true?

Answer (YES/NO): NO